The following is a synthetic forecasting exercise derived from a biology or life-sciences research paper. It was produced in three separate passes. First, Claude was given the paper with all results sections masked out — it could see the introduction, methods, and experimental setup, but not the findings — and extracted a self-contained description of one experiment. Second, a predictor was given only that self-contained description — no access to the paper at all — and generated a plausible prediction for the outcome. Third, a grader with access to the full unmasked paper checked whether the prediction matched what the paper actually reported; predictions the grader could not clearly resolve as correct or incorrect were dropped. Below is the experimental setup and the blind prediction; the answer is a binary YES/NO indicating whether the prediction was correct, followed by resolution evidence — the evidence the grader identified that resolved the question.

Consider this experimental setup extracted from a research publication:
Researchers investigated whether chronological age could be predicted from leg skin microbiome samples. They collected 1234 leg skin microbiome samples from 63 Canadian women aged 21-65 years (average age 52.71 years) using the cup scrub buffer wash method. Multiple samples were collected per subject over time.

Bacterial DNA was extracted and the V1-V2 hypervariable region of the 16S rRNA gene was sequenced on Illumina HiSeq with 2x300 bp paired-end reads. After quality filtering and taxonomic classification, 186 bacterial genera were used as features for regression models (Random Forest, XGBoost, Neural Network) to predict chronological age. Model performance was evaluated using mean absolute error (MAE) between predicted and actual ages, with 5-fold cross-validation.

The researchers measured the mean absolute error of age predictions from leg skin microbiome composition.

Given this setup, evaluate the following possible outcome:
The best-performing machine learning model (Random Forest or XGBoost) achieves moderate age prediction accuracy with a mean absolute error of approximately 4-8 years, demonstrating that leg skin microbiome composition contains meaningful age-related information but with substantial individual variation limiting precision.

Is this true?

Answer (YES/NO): NO